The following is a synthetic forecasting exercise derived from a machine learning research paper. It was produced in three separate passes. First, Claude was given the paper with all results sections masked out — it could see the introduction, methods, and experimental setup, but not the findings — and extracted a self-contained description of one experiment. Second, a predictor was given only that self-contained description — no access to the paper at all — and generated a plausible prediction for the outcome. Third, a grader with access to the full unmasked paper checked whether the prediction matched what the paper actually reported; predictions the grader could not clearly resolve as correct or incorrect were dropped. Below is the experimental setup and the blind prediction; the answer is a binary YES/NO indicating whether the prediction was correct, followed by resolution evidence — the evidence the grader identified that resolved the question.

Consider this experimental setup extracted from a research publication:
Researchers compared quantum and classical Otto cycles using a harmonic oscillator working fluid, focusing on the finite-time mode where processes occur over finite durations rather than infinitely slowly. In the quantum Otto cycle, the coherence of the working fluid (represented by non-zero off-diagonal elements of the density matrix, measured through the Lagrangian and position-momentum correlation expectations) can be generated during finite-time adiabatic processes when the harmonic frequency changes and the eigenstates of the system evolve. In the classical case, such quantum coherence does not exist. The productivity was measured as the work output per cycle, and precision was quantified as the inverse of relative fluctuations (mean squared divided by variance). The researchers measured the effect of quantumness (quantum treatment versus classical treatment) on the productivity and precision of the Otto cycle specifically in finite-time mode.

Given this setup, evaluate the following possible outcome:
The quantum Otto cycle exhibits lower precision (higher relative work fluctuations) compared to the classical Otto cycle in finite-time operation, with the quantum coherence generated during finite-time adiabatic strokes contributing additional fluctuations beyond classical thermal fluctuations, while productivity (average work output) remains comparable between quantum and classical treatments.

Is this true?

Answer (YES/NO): NO